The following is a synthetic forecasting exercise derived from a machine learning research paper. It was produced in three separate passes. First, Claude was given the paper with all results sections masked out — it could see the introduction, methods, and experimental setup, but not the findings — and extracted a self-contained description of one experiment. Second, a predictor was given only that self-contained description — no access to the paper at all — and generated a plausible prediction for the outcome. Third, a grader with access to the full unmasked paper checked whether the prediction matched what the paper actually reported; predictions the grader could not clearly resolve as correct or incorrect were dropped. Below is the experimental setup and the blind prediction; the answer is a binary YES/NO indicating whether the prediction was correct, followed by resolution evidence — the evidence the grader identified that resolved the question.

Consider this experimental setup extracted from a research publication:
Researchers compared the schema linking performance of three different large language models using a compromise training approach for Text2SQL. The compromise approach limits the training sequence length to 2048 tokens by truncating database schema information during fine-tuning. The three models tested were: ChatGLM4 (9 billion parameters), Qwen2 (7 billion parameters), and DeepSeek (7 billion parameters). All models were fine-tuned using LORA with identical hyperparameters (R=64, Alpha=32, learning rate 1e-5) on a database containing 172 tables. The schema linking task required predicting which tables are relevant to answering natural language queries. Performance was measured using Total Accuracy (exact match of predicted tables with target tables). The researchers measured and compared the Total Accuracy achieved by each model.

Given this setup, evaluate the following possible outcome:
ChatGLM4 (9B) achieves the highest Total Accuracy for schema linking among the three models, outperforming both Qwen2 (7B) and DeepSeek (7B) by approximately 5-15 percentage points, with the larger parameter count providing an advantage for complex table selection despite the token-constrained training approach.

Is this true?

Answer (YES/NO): YES